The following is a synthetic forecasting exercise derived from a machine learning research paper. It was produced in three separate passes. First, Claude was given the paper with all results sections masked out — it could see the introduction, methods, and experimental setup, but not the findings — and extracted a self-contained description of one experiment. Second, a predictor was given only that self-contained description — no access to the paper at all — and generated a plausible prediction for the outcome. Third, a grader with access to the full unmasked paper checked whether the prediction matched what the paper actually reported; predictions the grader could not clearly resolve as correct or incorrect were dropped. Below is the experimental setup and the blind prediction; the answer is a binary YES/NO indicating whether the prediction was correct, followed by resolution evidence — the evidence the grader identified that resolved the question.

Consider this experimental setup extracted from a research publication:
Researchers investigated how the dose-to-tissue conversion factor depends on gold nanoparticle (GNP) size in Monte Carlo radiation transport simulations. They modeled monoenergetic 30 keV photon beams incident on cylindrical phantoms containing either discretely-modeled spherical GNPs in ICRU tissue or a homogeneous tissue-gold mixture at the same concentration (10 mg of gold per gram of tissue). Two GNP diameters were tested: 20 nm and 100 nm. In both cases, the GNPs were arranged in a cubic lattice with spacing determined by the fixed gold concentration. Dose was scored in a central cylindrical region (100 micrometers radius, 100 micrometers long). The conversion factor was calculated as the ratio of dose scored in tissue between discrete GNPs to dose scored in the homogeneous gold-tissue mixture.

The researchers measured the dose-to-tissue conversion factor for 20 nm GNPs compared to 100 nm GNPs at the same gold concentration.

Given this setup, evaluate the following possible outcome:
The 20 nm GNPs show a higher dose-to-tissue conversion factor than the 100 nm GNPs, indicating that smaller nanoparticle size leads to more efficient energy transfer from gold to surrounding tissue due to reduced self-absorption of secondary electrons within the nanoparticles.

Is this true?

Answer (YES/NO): YES